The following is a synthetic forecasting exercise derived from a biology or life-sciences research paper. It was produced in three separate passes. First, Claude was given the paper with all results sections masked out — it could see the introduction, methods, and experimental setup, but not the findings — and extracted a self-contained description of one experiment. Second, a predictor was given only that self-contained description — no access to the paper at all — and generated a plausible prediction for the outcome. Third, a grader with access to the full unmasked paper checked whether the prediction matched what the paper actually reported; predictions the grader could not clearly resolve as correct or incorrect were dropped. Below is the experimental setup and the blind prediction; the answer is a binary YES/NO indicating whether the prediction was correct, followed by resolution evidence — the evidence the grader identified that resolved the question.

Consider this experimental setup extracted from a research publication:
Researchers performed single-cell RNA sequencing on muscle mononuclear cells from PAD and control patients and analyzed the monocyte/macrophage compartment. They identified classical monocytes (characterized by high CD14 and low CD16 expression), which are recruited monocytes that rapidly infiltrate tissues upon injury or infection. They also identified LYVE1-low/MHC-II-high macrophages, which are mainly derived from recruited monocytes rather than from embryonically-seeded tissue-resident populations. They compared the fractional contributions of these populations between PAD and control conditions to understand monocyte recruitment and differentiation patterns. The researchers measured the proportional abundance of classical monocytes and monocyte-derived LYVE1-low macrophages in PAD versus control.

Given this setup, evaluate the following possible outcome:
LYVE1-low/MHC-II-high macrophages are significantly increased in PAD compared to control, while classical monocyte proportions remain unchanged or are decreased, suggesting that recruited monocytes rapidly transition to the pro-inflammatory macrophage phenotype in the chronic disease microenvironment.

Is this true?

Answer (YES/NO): NO